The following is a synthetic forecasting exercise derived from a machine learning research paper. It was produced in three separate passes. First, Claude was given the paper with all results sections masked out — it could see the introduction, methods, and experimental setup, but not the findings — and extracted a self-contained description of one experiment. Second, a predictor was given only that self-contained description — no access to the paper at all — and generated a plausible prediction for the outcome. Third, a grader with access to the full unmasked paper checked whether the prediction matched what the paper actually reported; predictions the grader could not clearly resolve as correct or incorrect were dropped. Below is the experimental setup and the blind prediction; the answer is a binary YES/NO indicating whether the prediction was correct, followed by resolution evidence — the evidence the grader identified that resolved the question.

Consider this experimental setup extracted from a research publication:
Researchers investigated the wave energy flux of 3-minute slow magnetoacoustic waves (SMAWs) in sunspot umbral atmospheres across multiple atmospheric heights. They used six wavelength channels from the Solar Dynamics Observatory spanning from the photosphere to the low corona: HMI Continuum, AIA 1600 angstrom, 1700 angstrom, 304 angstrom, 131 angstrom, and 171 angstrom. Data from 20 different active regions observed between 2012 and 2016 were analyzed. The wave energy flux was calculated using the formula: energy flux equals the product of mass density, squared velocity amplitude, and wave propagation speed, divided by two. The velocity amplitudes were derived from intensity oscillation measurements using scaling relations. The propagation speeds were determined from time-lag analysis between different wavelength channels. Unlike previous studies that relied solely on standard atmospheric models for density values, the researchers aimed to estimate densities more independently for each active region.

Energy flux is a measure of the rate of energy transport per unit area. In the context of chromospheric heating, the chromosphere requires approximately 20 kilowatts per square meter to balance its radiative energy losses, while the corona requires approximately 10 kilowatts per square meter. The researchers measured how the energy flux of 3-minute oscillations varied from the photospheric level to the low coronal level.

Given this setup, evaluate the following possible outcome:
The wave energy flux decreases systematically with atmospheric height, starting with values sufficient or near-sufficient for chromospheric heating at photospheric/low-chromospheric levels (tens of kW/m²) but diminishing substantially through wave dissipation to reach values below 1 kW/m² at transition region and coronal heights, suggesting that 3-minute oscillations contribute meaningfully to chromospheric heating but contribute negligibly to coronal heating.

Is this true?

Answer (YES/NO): NO